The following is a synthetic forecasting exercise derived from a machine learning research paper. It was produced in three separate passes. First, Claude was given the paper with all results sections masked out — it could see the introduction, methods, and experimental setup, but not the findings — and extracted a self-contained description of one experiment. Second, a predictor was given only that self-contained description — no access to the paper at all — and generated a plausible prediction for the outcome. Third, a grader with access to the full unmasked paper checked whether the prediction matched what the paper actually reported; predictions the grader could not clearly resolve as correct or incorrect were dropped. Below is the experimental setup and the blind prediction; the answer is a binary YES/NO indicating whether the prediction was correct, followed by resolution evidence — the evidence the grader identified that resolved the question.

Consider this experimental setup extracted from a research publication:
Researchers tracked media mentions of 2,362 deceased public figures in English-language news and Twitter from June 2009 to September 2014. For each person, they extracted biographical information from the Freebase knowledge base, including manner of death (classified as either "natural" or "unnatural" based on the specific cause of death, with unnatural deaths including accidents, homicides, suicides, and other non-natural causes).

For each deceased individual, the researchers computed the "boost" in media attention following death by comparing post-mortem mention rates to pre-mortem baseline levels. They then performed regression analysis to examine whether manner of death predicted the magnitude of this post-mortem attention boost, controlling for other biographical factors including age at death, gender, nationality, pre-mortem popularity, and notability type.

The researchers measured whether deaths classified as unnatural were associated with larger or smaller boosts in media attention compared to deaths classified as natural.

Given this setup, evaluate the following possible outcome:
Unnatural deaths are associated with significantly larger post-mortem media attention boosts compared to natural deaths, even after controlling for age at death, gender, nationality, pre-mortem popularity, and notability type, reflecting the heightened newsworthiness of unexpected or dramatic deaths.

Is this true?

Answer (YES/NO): YES